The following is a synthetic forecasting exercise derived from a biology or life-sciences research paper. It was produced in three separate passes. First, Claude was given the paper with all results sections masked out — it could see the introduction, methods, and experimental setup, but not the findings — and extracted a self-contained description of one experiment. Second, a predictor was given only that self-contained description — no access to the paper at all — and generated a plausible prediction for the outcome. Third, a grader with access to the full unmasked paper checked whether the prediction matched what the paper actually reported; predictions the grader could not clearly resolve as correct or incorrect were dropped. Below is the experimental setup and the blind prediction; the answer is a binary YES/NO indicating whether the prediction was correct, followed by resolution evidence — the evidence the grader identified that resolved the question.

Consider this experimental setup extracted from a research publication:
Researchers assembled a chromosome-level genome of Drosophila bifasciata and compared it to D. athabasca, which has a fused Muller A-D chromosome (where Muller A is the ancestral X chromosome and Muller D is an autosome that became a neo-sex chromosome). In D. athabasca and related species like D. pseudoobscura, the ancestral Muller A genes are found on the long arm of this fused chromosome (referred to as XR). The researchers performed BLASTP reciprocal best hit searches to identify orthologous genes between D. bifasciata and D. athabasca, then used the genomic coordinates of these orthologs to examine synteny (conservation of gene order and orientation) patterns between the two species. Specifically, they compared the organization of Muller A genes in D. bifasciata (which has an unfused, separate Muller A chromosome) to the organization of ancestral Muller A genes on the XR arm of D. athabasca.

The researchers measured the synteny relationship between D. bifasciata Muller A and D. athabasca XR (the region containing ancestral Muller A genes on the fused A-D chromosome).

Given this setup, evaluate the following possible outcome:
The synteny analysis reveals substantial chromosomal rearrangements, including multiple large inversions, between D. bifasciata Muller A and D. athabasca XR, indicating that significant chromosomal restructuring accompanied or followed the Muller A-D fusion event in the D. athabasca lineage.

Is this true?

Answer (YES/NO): YES